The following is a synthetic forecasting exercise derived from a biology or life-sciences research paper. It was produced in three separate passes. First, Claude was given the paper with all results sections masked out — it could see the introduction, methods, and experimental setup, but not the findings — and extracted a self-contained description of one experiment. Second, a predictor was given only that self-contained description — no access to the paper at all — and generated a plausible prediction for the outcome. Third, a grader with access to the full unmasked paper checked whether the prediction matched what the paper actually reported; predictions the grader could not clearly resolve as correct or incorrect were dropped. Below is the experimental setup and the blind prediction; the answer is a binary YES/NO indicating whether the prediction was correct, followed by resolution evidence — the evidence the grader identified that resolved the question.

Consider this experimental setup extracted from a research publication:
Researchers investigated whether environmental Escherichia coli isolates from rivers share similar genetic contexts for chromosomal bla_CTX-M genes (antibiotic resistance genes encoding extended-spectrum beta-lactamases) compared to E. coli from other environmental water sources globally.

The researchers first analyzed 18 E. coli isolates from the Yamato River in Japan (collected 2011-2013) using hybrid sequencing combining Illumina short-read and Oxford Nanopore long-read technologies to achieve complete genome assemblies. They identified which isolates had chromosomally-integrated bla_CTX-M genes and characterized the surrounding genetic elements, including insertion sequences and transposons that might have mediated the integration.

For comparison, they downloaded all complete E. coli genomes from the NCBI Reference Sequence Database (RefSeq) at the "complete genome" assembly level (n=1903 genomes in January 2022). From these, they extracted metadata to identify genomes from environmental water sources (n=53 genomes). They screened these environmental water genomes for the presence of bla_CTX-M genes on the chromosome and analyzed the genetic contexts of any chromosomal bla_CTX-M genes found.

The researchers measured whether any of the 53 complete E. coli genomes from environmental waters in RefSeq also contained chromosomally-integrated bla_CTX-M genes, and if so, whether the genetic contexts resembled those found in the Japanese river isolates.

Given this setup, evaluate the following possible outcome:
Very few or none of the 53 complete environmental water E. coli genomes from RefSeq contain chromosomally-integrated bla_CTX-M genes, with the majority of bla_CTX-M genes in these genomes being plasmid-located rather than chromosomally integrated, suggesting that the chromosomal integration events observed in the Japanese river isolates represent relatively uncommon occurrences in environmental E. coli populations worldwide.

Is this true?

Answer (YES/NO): NO